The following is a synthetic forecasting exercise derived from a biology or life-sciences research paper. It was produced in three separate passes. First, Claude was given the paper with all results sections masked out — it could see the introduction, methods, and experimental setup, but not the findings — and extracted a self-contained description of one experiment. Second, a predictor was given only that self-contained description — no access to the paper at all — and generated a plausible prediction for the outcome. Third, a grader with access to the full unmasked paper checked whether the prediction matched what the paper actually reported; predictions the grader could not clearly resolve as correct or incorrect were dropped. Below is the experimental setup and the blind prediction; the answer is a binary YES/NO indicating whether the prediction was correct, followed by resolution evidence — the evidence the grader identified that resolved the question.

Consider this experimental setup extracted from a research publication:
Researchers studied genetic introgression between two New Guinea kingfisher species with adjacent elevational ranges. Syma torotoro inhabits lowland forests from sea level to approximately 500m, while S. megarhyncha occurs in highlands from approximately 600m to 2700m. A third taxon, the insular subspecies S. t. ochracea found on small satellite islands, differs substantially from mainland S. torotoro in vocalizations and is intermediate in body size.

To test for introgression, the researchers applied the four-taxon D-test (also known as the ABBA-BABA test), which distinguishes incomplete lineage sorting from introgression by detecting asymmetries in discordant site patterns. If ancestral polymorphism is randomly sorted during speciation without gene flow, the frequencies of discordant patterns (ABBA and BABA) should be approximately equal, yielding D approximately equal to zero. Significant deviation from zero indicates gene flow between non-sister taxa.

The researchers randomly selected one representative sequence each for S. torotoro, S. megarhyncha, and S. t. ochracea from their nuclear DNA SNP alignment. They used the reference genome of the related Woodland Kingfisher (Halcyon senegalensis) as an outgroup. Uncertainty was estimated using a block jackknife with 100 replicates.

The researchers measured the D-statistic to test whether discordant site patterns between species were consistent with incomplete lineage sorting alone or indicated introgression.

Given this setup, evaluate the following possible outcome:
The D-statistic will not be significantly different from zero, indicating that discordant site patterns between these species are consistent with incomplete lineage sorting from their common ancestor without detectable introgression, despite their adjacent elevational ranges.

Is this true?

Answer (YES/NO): NO